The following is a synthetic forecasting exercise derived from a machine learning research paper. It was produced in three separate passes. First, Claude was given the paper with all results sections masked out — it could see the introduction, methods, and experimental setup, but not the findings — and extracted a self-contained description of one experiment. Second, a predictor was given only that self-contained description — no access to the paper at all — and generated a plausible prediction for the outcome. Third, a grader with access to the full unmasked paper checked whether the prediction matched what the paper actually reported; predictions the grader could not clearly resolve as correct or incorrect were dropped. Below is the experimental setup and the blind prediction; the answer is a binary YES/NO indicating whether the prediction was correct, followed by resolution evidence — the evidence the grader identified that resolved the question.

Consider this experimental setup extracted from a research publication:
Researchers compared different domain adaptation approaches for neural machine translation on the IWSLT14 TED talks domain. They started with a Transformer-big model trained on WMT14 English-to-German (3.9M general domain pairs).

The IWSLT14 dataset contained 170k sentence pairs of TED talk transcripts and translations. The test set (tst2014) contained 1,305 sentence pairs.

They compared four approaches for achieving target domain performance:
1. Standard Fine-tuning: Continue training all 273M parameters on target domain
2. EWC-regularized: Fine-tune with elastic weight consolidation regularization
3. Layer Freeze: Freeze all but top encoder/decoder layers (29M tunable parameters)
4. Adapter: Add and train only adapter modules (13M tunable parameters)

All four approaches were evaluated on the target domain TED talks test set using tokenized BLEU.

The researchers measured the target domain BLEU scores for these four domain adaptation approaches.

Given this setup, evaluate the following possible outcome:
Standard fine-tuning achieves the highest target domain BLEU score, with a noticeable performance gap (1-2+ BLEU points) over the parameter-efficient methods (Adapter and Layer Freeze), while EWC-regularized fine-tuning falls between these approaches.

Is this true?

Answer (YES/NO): NO